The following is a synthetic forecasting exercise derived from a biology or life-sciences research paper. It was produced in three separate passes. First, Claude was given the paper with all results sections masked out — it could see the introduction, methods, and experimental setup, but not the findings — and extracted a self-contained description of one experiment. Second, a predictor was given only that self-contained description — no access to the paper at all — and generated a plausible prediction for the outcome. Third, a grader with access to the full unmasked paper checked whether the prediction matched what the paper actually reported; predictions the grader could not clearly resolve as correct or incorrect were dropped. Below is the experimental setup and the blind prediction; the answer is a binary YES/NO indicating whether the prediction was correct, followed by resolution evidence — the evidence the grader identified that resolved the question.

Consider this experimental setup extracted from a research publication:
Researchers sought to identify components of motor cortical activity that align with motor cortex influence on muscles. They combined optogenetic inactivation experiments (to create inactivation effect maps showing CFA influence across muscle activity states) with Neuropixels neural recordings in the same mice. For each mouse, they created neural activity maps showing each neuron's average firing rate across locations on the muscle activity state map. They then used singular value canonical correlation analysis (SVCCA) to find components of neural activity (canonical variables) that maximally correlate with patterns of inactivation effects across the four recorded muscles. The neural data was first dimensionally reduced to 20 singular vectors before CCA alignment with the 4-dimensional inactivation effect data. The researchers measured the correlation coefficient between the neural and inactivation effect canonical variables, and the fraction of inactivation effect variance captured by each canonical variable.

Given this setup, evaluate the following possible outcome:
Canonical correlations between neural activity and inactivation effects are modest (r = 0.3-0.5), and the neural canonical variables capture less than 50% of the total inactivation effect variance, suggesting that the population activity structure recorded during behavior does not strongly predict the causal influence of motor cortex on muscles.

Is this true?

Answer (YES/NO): NO